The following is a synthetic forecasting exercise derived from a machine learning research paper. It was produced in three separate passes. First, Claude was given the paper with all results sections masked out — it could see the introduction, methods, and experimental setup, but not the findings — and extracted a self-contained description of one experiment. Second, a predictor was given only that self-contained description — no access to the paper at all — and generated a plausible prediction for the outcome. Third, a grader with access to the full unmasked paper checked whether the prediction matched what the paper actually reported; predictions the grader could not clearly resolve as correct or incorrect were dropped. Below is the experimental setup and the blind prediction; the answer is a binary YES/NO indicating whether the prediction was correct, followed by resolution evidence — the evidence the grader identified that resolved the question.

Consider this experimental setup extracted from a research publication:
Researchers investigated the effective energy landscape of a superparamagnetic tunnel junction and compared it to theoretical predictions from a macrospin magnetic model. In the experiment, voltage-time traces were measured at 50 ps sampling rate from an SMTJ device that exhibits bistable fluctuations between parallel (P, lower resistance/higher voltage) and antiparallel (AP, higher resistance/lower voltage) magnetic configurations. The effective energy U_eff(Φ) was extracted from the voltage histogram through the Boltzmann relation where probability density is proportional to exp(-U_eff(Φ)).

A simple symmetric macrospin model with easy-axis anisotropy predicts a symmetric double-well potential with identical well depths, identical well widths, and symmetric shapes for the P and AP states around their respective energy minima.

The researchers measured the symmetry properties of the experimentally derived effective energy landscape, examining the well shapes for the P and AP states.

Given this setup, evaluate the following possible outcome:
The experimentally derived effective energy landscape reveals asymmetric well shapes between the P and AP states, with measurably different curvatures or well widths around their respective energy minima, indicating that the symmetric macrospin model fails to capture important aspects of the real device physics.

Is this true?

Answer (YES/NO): YES